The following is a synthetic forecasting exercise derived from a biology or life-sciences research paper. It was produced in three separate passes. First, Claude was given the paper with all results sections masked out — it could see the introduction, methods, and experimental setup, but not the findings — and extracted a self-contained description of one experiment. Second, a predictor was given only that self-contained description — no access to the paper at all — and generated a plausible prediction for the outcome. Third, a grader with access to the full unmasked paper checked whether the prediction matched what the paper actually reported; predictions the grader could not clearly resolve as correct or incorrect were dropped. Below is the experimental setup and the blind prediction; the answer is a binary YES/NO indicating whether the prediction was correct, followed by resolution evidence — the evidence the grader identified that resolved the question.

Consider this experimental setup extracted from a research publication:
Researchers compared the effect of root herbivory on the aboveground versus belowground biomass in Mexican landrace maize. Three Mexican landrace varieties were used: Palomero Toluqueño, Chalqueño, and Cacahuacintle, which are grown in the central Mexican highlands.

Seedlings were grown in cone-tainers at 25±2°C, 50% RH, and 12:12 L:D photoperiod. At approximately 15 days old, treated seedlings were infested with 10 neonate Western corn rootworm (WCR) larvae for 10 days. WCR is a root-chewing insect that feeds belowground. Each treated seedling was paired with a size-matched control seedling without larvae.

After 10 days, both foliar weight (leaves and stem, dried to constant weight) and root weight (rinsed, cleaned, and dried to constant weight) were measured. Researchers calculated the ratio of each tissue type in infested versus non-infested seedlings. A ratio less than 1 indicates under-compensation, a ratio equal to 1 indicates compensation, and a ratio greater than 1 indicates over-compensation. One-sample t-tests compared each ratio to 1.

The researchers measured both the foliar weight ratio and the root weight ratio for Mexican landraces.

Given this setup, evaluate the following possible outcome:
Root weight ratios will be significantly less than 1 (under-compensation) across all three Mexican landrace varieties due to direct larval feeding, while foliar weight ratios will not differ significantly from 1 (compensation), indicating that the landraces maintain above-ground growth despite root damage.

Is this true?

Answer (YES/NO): NO